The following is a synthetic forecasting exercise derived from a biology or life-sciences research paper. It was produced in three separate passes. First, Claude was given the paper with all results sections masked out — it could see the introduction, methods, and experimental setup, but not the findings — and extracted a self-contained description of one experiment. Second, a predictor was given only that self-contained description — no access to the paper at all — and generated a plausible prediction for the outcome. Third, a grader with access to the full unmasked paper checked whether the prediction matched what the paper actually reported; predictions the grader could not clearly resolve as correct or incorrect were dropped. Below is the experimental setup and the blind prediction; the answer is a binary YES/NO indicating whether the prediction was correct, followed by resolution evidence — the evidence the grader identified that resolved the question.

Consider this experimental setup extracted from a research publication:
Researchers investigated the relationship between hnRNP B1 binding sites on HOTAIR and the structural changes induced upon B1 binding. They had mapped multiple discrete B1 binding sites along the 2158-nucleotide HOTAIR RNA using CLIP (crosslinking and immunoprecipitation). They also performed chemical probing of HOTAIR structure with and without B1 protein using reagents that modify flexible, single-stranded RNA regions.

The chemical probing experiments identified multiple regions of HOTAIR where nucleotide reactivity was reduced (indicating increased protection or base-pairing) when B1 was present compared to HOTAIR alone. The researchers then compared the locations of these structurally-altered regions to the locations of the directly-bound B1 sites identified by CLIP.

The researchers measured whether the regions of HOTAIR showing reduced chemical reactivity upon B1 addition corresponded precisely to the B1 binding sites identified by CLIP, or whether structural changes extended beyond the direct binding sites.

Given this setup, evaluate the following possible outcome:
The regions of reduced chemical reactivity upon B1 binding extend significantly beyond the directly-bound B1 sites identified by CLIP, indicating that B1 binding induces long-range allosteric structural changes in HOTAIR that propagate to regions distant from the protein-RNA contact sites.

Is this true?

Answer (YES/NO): YES